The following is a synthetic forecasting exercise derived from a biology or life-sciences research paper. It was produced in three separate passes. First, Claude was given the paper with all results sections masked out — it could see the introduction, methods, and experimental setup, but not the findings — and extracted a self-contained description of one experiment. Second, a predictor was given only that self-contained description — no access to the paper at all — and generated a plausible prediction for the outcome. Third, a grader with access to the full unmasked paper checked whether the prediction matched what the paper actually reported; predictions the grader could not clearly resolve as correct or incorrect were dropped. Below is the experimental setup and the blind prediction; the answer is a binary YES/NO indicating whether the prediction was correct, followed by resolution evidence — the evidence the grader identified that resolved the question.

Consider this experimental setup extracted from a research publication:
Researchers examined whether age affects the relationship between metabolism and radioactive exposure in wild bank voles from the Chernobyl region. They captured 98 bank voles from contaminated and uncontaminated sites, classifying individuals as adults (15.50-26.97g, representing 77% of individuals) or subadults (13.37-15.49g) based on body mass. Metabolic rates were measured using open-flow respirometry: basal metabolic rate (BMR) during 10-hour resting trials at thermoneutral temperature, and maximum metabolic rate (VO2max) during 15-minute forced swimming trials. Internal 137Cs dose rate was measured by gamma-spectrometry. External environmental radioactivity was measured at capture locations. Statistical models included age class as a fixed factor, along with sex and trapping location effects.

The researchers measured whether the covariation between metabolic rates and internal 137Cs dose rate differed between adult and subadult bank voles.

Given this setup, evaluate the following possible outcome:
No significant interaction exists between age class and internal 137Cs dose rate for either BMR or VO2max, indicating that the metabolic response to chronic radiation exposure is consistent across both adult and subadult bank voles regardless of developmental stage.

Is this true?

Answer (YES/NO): NO